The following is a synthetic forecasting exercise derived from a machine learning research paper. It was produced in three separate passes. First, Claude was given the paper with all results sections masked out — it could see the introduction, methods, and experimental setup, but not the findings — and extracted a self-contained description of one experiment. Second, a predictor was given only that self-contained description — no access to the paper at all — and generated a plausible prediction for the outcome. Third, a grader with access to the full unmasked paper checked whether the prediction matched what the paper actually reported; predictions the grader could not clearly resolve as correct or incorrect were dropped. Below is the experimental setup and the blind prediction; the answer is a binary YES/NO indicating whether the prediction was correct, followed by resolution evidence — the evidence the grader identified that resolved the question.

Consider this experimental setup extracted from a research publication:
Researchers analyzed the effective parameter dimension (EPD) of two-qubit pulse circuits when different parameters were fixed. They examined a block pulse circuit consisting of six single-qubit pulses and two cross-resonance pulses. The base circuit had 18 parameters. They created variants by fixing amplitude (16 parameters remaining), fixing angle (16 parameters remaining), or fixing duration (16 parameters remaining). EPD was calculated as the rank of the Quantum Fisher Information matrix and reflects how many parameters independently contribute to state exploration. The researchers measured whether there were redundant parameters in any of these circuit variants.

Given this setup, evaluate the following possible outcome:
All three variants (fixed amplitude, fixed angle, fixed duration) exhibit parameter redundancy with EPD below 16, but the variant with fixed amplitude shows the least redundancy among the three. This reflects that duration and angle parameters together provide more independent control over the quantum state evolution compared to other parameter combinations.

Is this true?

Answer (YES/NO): NO